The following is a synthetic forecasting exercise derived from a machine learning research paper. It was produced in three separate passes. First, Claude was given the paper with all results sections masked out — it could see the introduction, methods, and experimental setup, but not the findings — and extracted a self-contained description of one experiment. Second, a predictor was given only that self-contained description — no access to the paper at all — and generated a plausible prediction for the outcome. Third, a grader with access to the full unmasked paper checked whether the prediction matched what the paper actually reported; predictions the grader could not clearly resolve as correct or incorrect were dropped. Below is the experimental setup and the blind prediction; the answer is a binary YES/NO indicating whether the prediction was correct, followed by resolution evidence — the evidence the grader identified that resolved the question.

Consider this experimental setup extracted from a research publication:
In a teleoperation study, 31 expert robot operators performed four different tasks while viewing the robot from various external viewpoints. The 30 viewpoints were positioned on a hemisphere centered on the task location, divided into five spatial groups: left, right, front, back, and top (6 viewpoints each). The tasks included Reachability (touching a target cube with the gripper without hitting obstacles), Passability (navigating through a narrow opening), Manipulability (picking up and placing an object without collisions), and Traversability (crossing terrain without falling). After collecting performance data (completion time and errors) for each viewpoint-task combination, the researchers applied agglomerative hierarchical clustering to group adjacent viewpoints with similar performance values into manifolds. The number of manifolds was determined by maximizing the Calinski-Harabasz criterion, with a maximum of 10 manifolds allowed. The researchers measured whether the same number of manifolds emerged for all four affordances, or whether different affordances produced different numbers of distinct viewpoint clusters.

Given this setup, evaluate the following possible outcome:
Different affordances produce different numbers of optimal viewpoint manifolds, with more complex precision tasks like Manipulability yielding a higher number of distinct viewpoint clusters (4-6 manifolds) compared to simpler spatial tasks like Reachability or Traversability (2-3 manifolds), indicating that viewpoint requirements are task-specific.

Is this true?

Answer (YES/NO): NO